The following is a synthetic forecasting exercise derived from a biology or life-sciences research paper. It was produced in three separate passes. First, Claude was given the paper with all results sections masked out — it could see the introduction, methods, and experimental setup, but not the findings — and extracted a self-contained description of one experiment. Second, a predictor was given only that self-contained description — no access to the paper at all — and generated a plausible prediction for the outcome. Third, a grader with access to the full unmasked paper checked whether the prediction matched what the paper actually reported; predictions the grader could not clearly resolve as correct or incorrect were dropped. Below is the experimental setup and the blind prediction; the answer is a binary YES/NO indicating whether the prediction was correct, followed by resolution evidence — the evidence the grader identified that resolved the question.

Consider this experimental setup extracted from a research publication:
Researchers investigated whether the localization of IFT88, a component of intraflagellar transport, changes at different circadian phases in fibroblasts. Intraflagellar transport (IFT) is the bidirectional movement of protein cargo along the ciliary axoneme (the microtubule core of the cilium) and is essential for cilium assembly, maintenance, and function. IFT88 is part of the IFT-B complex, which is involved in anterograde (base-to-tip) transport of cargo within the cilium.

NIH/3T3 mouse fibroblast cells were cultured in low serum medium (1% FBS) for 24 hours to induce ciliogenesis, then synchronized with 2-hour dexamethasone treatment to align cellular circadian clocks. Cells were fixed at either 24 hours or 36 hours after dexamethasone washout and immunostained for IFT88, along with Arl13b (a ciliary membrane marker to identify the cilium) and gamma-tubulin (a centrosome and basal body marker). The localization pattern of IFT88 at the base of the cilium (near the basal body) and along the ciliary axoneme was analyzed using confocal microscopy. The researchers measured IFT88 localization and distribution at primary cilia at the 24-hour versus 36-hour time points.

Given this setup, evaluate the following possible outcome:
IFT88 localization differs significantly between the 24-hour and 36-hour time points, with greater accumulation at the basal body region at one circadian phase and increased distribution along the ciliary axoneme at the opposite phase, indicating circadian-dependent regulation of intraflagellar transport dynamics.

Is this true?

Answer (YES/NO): NO